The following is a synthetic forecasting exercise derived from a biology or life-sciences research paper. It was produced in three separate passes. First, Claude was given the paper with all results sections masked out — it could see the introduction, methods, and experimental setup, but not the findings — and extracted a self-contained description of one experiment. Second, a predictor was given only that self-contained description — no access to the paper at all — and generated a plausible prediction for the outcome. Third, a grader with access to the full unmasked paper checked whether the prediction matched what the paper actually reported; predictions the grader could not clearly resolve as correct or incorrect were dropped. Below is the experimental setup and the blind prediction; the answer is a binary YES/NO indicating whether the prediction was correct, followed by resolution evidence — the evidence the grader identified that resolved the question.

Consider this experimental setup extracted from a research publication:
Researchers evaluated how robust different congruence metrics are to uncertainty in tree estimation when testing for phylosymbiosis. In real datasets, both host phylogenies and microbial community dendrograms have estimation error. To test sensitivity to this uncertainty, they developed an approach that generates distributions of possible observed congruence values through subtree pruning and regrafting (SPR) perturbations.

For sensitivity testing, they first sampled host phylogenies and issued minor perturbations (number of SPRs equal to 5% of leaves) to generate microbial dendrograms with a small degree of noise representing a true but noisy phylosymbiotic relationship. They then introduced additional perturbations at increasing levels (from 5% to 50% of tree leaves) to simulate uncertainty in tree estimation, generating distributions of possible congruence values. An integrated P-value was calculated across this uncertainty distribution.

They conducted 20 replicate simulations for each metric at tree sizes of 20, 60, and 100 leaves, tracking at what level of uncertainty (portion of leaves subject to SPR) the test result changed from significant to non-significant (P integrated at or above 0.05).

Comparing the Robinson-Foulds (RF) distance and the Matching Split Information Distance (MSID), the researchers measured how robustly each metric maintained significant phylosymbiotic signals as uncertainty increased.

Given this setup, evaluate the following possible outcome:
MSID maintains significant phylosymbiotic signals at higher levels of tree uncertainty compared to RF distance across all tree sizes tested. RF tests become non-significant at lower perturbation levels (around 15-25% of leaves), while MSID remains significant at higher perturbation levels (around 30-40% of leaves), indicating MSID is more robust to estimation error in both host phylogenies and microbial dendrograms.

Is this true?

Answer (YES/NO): NO